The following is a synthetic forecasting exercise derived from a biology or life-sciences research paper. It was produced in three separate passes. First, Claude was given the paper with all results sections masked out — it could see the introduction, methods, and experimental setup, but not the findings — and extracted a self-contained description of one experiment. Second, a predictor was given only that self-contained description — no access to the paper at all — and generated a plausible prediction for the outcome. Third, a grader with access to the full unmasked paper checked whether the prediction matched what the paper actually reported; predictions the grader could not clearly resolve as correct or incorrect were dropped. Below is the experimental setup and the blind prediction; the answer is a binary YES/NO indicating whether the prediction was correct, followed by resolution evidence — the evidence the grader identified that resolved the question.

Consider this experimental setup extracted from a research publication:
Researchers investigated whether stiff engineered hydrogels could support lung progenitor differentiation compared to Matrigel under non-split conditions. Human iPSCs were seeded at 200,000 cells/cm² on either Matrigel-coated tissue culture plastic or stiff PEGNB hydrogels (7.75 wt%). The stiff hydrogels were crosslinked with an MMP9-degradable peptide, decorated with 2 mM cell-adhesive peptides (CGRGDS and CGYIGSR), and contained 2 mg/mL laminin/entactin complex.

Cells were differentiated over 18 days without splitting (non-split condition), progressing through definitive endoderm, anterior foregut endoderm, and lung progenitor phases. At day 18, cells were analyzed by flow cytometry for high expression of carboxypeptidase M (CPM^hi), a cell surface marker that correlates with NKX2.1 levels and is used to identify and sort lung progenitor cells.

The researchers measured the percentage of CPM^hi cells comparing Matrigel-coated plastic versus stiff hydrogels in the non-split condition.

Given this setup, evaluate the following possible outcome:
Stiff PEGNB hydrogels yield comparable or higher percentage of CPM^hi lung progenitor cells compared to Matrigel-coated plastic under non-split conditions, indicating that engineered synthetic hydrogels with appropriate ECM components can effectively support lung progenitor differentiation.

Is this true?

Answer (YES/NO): YES